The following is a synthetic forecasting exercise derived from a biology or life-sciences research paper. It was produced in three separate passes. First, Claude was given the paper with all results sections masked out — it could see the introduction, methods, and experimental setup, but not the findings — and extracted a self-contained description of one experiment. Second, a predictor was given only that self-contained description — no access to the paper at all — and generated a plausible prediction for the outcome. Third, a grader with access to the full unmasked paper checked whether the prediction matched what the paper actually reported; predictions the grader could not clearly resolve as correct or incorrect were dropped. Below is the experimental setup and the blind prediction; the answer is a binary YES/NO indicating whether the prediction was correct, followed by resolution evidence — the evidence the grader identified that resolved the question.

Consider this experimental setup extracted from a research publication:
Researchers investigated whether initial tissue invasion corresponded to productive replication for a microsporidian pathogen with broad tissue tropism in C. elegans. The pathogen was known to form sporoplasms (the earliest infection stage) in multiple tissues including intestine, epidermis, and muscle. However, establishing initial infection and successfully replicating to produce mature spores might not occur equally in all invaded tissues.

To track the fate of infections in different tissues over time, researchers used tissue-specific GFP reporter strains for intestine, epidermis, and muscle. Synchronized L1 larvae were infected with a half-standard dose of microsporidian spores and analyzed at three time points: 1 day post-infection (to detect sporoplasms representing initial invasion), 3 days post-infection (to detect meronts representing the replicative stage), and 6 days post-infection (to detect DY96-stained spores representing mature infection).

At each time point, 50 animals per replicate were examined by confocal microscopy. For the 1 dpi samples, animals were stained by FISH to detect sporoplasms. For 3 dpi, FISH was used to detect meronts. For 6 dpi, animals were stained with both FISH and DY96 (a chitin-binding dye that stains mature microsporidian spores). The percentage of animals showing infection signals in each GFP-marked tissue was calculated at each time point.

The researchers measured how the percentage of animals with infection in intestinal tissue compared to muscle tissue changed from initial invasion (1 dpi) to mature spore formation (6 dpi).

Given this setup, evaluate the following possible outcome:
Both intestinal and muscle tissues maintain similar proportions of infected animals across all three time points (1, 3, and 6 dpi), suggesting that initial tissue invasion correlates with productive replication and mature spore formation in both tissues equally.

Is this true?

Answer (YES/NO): NO